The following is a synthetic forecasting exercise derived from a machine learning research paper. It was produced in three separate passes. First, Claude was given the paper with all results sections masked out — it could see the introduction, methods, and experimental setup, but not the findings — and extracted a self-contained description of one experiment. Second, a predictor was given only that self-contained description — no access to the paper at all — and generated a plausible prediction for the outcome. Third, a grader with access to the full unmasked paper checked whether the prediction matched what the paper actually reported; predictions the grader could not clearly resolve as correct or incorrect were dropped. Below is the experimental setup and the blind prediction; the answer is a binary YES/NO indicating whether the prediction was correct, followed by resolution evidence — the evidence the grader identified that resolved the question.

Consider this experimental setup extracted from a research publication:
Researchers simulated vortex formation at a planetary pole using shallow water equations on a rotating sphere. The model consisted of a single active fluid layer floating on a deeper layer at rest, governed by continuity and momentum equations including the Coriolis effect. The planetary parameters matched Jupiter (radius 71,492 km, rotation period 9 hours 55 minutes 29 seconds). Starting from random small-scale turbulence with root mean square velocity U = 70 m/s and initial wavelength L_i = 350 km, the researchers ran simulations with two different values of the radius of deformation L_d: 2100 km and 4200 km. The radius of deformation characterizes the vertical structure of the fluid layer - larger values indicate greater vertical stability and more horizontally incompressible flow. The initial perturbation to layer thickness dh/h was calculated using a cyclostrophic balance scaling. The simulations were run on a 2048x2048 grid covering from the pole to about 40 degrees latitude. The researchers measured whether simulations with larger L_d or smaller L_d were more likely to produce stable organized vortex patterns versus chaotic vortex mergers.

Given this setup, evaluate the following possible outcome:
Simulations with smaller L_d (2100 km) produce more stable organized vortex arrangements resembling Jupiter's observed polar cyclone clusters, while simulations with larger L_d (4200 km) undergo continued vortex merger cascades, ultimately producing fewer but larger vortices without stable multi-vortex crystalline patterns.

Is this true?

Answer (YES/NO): NO